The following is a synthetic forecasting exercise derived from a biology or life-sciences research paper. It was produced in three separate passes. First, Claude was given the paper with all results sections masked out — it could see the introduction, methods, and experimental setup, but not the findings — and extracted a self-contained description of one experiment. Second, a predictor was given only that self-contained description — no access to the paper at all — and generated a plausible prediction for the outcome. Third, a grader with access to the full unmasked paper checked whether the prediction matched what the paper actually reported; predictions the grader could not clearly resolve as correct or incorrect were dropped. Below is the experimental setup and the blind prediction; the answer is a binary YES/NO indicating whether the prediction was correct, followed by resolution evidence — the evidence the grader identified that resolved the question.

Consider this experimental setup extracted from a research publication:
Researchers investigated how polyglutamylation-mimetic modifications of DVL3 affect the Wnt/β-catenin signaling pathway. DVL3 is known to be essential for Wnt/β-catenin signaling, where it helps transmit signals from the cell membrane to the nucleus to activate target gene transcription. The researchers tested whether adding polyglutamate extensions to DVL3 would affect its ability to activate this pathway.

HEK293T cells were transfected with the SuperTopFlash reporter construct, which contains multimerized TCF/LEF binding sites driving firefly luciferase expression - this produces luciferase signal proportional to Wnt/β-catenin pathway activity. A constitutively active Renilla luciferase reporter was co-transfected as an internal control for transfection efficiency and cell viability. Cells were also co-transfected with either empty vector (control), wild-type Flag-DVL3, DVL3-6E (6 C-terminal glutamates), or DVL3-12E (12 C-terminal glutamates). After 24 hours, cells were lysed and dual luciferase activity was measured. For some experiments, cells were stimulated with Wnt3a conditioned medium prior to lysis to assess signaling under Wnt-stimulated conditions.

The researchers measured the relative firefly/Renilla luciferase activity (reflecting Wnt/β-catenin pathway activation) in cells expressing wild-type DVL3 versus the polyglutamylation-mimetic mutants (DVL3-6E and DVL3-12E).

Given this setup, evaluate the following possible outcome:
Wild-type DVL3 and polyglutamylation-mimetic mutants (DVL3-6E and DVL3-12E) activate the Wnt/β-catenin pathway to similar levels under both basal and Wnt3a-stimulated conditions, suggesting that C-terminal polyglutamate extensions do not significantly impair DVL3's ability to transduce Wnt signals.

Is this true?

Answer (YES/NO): YES